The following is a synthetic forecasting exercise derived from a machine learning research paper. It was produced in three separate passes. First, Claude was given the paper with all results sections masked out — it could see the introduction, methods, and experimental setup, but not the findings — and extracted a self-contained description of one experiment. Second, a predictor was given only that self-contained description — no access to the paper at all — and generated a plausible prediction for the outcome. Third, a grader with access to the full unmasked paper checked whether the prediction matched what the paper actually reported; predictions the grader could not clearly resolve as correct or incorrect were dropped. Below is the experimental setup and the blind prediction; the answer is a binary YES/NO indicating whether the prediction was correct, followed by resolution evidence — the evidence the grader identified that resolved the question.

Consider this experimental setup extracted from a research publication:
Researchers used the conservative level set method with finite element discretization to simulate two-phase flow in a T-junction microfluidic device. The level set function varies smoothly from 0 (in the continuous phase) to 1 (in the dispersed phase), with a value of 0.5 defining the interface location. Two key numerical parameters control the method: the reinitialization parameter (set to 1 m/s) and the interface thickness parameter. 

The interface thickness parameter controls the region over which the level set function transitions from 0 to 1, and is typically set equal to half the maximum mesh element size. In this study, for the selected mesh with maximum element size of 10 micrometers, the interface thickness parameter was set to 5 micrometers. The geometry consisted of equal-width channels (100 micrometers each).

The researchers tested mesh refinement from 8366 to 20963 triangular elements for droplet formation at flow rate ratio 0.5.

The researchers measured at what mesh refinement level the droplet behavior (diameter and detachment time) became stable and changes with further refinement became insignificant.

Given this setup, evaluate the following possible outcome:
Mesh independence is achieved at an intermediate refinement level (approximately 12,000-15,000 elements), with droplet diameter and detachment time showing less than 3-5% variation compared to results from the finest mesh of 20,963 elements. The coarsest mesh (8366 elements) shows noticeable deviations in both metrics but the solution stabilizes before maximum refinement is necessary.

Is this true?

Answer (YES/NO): YES